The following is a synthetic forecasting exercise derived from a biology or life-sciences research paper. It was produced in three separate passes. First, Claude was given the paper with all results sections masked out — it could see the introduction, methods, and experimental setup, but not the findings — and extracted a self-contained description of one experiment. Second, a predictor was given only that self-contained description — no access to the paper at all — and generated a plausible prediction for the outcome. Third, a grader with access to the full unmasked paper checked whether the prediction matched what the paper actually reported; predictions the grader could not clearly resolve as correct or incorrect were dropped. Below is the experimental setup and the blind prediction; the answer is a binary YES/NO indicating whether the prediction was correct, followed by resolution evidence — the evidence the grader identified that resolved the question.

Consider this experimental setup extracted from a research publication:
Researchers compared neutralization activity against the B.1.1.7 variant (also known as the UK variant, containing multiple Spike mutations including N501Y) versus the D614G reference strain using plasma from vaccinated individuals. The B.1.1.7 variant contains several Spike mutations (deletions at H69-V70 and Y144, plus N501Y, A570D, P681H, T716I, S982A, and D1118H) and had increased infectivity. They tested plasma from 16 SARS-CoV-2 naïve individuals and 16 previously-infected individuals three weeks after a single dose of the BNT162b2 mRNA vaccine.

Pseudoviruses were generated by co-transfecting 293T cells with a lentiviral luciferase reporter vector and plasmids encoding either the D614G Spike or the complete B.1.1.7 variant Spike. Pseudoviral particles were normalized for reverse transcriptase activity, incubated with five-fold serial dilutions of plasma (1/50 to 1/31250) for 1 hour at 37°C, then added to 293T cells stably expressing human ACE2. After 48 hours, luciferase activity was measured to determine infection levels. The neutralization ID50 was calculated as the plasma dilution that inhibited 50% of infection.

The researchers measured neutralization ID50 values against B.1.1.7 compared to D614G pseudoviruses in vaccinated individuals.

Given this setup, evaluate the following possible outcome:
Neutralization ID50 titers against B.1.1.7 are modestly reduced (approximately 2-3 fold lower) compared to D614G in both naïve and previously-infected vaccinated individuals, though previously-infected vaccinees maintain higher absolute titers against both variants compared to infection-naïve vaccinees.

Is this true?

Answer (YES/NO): NO